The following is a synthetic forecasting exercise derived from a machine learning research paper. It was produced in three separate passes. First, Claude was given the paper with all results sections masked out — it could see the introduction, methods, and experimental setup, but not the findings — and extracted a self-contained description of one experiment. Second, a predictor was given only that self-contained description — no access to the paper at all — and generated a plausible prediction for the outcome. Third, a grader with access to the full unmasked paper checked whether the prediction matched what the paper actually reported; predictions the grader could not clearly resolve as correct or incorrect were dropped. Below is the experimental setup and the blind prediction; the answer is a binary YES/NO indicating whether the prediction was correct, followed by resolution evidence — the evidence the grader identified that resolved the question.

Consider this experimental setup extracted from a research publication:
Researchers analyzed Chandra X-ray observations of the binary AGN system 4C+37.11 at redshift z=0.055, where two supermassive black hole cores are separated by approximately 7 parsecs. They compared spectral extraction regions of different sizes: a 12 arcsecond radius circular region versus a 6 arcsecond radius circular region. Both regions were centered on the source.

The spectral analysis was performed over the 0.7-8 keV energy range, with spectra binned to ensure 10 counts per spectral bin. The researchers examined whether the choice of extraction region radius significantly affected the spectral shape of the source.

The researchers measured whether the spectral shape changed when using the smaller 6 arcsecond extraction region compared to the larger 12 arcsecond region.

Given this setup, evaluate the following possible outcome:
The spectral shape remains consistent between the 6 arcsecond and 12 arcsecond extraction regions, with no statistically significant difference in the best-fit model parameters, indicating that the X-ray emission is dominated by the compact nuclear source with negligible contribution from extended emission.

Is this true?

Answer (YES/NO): YES